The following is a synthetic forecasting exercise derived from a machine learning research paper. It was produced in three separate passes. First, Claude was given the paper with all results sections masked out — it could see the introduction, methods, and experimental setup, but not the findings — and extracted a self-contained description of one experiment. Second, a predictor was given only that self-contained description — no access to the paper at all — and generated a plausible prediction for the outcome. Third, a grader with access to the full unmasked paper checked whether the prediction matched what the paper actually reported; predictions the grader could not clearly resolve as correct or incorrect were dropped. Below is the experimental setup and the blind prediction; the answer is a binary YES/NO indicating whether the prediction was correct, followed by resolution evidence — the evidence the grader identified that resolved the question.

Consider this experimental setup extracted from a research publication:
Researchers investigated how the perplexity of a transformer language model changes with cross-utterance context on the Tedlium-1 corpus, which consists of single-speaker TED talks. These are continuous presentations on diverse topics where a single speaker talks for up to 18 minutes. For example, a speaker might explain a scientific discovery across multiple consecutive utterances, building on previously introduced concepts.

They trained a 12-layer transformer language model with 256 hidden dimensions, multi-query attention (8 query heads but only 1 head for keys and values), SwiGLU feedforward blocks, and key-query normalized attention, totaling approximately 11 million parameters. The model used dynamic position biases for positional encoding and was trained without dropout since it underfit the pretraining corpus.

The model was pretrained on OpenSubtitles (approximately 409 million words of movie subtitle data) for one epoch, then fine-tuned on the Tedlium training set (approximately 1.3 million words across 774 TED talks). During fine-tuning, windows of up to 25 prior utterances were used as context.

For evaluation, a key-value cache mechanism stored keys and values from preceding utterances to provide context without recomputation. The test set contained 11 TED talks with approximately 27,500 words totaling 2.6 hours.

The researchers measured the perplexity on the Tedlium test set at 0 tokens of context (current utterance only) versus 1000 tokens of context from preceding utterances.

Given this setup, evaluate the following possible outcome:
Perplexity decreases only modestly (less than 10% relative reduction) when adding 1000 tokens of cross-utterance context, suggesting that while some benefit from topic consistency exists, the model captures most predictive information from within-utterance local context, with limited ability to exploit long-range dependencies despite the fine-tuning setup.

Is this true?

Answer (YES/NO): NO